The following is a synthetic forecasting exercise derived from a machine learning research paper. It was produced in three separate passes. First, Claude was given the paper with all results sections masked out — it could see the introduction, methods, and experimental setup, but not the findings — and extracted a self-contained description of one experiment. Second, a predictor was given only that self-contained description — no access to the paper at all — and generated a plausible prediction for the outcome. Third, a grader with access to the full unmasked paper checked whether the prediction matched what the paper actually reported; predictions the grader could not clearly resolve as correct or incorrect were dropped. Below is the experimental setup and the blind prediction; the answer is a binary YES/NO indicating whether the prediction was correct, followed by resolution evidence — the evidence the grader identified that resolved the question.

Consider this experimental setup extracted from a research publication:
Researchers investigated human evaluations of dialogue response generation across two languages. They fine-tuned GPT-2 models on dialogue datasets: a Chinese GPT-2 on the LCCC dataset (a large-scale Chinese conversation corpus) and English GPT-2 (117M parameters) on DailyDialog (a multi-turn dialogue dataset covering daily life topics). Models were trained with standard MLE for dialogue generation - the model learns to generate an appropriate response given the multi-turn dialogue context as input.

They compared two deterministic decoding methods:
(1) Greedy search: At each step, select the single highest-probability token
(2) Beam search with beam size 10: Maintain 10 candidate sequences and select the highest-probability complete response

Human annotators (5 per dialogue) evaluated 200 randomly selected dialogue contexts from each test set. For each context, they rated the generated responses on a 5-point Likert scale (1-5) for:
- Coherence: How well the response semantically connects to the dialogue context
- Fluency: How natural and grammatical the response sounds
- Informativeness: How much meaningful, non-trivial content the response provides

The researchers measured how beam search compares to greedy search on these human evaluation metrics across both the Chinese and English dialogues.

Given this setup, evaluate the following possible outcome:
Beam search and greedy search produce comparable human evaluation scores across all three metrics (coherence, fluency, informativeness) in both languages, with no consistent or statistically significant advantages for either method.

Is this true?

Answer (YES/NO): NO